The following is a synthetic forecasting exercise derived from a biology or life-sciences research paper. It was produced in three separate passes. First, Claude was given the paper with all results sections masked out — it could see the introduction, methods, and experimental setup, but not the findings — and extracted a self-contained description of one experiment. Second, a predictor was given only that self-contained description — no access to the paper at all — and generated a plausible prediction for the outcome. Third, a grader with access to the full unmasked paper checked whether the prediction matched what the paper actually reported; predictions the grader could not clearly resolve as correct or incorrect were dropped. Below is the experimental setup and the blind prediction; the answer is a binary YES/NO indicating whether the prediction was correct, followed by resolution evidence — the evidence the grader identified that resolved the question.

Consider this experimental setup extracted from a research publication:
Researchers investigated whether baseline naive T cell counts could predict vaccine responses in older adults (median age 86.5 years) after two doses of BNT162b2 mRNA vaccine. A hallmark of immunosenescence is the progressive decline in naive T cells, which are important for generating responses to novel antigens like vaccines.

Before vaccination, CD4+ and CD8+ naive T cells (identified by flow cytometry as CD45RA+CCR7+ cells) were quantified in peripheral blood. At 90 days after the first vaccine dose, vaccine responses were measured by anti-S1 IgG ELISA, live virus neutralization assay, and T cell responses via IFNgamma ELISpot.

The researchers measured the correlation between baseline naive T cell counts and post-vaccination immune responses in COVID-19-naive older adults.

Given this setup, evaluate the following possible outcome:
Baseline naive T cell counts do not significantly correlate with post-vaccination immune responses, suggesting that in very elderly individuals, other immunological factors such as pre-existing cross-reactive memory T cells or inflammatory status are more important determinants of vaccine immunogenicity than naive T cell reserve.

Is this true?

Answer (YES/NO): YES